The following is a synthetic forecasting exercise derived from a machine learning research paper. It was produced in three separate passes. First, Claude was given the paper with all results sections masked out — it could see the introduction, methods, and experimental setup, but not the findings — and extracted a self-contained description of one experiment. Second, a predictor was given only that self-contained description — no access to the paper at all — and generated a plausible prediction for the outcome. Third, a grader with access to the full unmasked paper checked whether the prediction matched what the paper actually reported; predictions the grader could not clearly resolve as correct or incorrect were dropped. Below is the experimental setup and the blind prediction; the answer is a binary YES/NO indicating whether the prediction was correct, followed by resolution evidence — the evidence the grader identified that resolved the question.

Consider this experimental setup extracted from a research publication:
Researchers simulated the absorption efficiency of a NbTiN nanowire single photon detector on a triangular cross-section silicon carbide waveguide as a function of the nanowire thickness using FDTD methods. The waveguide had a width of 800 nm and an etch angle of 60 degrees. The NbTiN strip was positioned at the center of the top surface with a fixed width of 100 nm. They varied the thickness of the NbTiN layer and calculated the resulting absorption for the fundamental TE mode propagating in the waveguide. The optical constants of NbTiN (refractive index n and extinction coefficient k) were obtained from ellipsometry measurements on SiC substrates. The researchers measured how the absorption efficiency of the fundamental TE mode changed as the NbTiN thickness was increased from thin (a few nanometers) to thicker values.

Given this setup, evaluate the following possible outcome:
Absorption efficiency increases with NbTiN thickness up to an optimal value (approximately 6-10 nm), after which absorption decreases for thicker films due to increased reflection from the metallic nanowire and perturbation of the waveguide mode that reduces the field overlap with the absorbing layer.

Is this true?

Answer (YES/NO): NO